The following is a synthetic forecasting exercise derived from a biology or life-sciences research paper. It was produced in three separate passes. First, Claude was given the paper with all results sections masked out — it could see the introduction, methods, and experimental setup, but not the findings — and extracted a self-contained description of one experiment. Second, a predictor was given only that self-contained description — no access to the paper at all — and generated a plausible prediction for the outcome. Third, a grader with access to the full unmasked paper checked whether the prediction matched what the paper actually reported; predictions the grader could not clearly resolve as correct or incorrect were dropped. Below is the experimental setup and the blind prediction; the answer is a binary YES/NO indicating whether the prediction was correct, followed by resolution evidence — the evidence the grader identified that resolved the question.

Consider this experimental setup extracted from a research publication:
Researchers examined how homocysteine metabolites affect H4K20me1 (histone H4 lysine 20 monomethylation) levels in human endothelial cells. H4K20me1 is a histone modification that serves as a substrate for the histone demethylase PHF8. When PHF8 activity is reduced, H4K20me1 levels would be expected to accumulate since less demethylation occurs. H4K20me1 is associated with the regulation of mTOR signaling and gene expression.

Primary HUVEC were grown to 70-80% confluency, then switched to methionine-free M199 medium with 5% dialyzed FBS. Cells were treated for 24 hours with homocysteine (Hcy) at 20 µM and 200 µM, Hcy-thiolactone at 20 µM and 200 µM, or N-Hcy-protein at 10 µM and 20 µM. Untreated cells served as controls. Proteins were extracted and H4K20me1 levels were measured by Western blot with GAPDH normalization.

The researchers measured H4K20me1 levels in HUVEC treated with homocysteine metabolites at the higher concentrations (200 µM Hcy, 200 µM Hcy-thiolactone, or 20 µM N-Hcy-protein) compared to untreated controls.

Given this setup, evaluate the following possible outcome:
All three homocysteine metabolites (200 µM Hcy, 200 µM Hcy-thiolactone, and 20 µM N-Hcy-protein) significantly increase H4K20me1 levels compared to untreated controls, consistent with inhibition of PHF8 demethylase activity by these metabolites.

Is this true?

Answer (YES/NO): YES